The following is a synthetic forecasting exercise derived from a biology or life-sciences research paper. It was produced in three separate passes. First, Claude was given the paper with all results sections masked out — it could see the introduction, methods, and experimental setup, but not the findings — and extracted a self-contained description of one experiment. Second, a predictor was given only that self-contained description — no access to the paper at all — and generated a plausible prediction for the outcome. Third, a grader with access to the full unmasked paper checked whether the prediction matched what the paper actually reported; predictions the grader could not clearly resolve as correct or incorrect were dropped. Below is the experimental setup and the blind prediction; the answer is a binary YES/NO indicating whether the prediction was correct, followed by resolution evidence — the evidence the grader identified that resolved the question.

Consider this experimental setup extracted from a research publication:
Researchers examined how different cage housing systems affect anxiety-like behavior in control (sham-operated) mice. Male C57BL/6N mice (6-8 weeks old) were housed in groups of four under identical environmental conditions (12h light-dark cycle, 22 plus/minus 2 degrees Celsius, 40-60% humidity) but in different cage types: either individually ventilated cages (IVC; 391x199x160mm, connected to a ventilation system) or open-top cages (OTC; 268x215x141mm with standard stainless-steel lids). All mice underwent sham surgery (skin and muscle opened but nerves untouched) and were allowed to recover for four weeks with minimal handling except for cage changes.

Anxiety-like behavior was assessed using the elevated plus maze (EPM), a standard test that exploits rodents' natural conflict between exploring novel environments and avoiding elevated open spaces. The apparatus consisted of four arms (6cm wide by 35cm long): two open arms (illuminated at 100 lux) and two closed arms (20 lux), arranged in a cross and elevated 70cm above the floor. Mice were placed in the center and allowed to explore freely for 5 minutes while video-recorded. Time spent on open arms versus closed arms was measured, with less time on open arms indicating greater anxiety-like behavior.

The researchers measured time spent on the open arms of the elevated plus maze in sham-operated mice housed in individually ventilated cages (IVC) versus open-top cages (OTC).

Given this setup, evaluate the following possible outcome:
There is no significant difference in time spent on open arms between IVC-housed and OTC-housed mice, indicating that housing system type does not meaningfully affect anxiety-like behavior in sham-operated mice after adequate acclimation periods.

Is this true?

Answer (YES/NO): YES